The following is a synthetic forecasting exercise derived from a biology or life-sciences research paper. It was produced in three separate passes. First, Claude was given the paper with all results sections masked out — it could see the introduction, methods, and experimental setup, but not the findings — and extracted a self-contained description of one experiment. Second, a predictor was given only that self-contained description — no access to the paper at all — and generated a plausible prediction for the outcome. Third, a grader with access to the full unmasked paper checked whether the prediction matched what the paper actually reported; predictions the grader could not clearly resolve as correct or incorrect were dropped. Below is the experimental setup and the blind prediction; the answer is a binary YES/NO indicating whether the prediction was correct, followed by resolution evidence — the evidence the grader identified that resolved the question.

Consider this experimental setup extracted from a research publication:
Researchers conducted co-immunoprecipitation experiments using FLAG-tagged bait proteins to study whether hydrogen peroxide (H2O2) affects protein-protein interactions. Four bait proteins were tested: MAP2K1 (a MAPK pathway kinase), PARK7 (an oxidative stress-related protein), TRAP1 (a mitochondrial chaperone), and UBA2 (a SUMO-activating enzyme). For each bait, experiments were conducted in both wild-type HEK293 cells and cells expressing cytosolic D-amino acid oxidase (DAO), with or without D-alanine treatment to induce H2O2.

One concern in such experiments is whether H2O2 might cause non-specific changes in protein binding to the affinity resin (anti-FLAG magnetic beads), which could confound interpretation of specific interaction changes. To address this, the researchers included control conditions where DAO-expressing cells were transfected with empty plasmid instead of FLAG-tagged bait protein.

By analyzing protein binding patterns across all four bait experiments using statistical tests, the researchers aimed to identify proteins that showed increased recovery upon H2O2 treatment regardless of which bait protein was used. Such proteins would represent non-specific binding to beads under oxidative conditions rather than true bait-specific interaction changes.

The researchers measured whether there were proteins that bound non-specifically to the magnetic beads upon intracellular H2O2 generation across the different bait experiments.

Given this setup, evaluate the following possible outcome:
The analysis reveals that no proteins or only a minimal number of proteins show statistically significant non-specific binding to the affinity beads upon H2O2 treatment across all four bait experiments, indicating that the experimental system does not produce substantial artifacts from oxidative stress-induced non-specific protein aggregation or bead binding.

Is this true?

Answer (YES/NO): NO